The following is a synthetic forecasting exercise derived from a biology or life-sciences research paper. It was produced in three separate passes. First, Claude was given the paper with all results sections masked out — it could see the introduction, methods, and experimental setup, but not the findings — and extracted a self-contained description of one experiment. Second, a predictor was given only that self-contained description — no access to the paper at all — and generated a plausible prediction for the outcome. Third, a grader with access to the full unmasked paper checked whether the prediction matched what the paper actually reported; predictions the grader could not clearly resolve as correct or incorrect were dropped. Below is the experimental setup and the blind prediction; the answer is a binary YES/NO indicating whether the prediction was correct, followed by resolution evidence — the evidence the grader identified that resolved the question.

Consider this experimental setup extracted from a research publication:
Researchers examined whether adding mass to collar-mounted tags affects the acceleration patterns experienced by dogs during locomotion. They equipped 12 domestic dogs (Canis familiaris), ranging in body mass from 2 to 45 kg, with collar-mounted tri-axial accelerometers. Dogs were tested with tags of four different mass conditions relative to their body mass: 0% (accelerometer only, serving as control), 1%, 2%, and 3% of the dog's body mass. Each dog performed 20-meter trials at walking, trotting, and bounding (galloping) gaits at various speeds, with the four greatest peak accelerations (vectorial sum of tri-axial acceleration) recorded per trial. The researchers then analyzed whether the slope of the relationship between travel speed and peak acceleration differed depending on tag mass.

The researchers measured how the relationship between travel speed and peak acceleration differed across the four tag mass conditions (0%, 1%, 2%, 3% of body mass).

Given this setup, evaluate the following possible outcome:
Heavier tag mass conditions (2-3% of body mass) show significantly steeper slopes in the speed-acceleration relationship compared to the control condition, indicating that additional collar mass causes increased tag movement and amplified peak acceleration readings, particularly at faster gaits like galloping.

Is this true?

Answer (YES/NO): YES